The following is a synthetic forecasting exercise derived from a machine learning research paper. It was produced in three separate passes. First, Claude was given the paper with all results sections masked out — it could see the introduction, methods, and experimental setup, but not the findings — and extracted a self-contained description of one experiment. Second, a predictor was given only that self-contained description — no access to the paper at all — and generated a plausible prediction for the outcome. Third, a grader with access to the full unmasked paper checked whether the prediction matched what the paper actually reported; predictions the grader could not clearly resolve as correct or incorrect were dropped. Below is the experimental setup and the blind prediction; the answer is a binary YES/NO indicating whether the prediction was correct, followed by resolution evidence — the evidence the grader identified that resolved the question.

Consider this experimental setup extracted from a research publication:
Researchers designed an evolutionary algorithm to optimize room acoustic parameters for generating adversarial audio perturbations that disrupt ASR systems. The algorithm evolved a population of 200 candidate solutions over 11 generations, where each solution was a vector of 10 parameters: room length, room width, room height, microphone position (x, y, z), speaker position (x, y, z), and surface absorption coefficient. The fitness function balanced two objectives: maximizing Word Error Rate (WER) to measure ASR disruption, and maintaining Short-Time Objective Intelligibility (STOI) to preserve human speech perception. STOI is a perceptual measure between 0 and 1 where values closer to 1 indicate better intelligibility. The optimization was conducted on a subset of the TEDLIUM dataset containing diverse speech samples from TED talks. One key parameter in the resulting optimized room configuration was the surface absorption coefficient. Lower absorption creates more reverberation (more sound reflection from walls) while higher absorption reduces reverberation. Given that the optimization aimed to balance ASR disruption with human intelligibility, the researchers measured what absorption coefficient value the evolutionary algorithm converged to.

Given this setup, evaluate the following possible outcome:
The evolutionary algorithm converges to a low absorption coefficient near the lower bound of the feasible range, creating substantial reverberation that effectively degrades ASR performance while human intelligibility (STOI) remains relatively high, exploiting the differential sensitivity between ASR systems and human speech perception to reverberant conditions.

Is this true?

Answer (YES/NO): NO